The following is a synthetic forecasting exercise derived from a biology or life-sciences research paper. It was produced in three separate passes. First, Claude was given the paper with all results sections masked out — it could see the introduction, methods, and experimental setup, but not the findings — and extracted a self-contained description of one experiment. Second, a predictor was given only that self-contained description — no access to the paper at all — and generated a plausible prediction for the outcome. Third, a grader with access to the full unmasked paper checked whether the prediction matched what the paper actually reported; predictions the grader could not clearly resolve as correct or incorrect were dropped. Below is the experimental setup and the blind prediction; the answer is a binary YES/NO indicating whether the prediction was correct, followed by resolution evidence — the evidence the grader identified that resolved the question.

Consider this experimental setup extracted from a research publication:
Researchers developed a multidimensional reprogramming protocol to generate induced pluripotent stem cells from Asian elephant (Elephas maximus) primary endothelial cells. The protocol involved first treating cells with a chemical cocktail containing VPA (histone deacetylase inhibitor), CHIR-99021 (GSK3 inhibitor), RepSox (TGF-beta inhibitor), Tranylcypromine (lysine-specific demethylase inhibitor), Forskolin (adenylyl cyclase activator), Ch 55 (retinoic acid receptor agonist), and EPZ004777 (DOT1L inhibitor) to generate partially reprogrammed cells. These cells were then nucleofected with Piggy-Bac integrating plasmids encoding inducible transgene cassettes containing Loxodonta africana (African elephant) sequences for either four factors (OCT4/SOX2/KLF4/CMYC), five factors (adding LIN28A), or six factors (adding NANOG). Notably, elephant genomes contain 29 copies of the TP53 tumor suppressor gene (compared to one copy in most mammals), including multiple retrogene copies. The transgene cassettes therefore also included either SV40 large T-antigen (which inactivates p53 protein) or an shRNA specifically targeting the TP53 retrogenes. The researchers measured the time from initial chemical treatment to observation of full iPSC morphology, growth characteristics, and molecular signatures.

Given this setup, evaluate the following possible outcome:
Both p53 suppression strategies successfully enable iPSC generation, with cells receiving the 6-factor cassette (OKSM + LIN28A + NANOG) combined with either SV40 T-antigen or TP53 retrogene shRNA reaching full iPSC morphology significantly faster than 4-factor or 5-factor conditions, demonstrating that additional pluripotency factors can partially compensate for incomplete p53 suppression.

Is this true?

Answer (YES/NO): NO